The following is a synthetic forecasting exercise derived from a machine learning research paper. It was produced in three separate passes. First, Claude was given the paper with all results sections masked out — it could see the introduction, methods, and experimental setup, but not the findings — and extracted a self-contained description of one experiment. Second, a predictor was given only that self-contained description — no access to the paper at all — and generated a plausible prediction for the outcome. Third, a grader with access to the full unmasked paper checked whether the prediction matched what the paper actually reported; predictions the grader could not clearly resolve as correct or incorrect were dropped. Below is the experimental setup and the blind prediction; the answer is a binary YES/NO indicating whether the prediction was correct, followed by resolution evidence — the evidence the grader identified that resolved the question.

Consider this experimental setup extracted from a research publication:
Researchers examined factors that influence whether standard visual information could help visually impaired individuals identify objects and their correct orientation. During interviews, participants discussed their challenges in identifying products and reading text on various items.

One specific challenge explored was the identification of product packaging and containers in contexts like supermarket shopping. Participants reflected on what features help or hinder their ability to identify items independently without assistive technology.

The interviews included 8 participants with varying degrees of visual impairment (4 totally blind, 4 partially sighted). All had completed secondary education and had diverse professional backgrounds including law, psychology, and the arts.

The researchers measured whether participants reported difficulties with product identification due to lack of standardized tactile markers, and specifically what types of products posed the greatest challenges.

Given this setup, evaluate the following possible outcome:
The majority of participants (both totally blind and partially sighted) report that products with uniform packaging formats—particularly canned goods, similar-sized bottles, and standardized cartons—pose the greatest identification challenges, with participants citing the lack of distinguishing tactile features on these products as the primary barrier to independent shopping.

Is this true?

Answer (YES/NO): NO